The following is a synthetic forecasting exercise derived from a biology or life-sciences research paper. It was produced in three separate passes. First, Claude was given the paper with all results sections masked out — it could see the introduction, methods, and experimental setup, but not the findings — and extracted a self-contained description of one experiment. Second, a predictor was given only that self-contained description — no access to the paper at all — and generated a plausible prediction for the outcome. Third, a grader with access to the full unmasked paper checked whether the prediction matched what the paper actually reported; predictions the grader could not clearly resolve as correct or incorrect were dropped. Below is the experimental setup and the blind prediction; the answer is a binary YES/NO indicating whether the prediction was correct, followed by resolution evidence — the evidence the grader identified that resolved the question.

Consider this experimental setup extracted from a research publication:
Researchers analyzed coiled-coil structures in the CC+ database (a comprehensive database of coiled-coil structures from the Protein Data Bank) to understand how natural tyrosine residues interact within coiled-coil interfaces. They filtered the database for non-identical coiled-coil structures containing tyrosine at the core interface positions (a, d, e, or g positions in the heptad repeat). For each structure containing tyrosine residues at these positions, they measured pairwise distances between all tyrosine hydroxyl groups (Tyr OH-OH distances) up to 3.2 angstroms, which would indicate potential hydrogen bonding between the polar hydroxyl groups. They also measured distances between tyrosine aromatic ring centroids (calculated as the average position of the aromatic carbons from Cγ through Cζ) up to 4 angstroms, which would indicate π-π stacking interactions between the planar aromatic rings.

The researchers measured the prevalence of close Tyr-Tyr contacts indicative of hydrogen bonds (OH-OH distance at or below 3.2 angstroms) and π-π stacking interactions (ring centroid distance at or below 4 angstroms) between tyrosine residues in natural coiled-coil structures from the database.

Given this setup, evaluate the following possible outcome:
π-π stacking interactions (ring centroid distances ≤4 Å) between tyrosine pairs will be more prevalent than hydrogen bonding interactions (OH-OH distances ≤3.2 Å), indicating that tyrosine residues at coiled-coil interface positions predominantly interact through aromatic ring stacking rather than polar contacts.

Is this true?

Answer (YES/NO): NO